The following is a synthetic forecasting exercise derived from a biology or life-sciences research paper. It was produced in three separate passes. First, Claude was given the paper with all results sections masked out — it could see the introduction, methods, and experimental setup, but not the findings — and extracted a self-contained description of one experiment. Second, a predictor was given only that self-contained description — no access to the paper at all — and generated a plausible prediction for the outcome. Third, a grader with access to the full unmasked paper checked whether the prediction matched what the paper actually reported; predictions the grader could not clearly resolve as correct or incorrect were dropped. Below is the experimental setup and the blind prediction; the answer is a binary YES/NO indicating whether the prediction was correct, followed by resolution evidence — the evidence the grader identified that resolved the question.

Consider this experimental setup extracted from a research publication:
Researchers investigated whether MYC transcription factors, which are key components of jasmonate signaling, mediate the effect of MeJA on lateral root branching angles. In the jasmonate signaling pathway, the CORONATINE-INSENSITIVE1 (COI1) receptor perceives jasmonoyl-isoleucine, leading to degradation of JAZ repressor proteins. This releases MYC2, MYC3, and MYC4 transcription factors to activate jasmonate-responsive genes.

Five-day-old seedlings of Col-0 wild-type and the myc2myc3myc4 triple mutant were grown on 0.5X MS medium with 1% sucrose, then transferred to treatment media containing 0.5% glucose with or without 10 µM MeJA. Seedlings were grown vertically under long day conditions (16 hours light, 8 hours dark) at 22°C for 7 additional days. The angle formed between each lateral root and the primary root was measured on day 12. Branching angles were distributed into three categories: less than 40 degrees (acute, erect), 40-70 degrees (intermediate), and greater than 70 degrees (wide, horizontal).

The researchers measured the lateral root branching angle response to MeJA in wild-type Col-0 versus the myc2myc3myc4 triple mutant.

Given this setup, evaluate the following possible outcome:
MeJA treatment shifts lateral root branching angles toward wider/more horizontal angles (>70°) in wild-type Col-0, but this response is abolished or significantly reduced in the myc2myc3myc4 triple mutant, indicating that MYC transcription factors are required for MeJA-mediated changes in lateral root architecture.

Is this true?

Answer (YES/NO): NO